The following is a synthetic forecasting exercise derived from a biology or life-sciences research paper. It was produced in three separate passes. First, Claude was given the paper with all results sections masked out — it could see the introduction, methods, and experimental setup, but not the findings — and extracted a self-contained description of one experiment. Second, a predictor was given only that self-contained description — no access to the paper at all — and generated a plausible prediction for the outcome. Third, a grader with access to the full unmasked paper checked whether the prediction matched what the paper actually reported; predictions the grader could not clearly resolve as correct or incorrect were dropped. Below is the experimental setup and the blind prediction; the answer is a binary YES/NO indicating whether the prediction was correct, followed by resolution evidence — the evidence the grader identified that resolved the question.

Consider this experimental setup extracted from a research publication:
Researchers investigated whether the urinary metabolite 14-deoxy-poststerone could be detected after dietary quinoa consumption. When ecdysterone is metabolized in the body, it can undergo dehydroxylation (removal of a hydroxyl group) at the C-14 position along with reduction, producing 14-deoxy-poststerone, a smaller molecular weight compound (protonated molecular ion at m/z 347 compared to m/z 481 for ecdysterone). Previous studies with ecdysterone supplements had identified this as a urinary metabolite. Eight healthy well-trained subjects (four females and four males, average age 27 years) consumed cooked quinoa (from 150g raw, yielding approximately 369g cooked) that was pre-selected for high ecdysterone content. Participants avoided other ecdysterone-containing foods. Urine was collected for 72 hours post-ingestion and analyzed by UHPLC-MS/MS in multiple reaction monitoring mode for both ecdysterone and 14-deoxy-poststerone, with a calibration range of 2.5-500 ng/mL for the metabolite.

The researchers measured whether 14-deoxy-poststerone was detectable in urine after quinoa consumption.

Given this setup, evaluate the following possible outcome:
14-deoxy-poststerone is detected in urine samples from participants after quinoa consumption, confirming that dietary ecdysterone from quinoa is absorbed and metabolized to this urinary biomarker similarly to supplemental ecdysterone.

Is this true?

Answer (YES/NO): NO